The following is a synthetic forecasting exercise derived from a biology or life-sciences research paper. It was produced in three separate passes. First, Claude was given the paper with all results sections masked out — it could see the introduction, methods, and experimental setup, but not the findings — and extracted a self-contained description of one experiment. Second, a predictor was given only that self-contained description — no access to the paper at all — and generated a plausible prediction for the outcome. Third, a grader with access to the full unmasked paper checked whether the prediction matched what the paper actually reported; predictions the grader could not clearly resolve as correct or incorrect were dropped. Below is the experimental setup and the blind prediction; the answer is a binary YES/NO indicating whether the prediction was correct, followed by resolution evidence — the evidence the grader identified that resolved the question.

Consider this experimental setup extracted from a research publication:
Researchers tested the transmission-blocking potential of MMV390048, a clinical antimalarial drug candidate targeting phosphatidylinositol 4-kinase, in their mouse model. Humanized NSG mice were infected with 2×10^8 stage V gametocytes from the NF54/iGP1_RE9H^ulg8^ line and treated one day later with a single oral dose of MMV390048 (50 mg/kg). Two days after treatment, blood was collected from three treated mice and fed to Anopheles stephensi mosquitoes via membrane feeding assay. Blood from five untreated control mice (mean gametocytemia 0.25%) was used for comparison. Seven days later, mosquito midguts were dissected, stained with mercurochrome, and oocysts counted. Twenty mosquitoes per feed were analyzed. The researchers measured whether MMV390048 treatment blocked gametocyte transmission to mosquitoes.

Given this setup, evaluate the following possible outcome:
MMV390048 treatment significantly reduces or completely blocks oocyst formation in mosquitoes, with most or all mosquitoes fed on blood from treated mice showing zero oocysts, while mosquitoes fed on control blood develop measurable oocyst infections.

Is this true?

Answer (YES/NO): YES